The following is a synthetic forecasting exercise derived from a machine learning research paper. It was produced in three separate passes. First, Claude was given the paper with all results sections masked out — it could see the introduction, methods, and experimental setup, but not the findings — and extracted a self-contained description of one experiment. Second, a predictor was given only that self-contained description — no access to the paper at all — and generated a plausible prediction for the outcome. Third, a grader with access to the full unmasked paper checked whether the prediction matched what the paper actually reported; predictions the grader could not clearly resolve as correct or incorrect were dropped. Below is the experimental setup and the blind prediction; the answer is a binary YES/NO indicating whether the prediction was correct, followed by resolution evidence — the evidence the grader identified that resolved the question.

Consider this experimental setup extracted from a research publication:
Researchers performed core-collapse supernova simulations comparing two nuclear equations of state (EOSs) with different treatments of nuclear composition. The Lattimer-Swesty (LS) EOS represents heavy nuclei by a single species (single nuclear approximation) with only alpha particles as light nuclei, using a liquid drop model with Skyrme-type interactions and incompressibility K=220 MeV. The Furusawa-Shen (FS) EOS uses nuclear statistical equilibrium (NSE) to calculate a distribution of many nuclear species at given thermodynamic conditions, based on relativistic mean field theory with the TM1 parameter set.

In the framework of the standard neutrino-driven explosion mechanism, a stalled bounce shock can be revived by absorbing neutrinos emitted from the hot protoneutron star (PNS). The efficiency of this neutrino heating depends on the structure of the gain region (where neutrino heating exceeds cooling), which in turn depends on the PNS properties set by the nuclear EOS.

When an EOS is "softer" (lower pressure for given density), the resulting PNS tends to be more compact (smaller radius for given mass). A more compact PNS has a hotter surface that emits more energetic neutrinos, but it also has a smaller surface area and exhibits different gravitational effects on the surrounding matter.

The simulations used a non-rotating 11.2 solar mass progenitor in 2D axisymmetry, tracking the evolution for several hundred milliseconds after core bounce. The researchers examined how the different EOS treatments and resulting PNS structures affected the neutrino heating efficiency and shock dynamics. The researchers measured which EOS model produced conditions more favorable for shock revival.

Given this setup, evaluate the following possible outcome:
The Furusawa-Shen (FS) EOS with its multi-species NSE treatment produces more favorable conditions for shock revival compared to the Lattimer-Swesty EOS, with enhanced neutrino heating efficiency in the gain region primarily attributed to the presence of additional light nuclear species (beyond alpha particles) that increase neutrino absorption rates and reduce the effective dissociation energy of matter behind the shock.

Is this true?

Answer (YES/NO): NO